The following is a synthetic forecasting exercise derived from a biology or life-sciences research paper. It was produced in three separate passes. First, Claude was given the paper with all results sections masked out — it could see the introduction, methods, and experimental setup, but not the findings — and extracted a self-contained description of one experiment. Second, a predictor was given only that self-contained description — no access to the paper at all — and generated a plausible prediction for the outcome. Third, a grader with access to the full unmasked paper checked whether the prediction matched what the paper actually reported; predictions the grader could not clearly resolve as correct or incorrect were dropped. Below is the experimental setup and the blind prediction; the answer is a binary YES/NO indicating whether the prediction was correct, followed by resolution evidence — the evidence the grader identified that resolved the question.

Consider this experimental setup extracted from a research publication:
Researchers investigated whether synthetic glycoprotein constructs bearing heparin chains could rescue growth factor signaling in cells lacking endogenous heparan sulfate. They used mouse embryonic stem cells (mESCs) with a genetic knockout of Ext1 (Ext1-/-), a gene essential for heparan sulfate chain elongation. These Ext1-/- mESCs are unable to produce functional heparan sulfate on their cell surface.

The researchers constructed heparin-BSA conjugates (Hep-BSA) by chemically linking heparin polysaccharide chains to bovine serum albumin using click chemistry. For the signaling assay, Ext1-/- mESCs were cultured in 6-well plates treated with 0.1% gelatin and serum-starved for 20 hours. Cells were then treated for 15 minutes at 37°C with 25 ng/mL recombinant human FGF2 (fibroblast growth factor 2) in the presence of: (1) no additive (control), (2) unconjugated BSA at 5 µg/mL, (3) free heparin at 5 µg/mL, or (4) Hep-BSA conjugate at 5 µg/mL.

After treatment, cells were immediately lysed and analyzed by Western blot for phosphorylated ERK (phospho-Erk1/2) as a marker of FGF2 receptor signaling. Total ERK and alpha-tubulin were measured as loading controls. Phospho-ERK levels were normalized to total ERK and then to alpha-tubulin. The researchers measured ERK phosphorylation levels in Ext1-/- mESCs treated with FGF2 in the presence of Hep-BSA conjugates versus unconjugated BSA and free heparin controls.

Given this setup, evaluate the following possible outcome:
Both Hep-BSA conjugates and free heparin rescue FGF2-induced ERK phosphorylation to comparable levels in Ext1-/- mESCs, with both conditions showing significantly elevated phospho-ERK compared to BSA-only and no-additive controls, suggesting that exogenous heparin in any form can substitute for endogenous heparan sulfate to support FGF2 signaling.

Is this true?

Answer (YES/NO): NO